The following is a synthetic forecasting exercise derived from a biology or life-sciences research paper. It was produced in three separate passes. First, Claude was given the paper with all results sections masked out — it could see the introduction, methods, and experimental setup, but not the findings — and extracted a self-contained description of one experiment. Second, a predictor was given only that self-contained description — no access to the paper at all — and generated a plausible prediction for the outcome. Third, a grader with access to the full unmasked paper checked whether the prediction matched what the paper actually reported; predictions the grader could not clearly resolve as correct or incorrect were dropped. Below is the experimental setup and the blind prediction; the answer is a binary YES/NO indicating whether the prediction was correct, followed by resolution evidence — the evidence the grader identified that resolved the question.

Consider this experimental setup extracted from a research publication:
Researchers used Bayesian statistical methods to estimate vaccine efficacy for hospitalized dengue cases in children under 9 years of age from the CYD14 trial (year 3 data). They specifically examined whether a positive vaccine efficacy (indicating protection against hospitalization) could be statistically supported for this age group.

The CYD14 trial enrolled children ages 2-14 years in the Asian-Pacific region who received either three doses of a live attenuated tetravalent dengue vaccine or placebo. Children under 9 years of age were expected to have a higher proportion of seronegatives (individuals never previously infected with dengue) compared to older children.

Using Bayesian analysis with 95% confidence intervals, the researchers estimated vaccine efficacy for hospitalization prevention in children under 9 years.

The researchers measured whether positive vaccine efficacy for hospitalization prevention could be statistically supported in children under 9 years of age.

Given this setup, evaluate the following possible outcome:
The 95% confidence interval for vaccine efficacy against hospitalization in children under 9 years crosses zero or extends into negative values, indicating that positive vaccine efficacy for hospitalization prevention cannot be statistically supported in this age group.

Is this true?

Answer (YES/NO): YES